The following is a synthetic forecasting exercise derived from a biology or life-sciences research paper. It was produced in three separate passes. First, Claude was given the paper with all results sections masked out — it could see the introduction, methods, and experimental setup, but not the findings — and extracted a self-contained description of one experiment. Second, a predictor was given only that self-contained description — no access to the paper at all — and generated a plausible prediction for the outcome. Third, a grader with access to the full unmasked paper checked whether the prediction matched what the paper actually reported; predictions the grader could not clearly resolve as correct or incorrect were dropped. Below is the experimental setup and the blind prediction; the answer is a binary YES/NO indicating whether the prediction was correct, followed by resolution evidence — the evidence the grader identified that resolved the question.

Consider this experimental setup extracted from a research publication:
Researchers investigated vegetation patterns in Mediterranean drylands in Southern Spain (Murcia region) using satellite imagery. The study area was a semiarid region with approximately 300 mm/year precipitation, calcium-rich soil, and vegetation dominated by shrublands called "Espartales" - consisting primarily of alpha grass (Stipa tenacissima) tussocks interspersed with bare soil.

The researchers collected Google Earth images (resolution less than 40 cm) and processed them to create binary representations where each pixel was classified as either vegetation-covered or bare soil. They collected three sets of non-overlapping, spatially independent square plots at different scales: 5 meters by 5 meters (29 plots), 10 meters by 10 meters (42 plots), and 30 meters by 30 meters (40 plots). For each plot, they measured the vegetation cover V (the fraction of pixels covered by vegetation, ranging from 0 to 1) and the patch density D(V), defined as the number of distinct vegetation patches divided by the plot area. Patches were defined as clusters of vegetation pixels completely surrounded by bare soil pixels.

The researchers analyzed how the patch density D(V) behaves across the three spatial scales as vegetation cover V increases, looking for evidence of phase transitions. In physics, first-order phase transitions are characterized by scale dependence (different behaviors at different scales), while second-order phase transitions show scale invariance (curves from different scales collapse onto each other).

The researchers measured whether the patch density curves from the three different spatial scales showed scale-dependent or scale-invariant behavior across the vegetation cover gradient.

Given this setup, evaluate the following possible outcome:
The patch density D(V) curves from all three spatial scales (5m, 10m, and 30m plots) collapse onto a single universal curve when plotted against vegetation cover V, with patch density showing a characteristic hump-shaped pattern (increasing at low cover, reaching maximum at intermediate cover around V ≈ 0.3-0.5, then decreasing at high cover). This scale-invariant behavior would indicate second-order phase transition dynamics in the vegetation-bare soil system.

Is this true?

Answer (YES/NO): NO